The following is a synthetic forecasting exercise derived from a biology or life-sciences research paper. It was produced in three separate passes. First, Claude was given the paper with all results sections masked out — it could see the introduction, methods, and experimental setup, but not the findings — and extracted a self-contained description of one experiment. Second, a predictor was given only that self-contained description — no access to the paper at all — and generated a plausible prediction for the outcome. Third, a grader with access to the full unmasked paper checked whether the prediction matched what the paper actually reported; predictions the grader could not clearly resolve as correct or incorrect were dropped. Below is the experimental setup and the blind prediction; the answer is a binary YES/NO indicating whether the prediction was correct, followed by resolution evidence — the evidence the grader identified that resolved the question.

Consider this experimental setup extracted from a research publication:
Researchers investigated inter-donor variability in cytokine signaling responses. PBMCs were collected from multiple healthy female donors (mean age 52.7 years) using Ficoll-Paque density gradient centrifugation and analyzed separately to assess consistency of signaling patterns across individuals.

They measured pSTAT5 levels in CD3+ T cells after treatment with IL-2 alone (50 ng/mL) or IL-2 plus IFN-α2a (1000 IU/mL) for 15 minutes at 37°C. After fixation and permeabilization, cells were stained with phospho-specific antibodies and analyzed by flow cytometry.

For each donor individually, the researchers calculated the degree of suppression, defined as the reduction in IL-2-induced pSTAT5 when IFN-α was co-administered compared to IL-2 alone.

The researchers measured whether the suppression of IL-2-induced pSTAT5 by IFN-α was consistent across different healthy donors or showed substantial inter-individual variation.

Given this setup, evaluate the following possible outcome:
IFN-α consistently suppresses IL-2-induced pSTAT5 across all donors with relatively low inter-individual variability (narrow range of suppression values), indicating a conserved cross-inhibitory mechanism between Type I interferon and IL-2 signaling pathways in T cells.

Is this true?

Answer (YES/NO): NO